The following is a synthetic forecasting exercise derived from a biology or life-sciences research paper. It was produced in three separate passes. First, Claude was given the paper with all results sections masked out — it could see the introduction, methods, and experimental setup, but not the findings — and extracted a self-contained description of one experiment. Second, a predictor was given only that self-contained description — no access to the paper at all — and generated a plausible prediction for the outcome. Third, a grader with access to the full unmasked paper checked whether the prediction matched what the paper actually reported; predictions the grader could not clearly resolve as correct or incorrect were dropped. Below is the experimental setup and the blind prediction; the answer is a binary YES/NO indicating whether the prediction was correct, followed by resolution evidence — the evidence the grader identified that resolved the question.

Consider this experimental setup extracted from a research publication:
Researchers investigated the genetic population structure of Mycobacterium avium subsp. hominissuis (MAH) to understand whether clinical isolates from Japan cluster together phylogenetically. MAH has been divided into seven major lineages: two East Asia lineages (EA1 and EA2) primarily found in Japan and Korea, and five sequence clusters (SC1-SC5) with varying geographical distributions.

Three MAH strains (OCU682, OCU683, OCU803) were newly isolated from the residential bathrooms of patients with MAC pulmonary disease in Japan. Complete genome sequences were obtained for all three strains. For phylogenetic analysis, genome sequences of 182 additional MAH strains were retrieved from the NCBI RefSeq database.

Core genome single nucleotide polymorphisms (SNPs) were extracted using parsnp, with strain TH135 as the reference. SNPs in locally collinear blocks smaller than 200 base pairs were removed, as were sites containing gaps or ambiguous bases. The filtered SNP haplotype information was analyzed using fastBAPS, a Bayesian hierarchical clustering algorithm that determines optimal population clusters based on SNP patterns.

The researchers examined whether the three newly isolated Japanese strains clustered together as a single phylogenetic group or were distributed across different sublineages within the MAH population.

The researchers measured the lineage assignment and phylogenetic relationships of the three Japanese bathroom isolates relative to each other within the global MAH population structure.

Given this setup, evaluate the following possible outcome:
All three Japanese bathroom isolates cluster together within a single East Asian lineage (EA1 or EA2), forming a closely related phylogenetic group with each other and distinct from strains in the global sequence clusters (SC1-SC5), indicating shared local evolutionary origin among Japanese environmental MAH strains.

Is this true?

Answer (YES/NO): NO